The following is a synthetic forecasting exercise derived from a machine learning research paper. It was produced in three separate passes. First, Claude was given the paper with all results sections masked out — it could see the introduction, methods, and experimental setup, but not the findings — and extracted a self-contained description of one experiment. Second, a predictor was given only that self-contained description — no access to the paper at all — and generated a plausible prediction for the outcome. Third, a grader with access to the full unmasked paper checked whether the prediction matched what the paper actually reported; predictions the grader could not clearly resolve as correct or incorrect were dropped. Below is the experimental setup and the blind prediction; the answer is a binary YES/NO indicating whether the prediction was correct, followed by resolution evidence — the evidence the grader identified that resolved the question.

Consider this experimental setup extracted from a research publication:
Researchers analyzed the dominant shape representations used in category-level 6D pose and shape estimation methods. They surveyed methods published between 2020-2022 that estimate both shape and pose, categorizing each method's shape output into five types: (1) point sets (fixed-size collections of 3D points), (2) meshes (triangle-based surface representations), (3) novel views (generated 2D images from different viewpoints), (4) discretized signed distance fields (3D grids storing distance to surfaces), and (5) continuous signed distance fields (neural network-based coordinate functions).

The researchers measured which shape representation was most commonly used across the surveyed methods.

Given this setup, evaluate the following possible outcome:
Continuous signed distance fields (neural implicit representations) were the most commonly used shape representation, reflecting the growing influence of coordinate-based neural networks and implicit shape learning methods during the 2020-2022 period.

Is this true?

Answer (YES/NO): NO